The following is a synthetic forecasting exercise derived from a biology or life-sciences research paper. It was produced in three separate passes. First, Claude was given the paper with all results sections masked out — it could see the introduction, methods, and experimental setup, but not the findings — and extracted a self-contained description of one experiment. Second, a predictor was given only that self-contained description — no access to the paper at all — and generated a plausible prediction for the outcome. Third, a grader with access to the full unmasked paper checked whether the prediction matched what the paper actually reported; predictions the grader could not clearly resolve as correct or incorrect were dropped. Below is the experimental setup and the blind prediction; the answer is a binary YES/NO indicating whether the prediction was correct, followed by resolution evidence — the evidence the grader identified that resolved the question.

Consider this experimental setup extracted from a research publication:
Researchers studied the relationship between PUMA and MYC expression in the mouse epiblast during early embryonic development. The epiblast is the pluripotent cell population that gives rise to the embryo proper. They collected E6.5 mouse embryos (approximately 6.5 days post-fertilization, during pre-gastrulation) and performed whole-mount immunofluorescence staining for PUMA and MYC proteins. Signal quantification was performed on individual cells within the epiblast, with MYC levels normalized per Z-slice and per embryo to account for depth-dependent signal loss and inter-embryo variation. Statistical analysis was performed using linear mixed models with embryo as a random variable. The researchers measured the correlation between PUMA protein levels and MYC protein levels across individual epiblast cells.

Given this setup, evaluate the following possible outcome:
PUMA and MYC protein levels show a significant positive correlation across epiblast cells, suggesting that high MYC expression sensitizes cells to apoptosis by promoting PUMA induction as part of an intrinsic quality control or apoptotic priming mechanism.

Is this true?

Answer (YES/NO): NO